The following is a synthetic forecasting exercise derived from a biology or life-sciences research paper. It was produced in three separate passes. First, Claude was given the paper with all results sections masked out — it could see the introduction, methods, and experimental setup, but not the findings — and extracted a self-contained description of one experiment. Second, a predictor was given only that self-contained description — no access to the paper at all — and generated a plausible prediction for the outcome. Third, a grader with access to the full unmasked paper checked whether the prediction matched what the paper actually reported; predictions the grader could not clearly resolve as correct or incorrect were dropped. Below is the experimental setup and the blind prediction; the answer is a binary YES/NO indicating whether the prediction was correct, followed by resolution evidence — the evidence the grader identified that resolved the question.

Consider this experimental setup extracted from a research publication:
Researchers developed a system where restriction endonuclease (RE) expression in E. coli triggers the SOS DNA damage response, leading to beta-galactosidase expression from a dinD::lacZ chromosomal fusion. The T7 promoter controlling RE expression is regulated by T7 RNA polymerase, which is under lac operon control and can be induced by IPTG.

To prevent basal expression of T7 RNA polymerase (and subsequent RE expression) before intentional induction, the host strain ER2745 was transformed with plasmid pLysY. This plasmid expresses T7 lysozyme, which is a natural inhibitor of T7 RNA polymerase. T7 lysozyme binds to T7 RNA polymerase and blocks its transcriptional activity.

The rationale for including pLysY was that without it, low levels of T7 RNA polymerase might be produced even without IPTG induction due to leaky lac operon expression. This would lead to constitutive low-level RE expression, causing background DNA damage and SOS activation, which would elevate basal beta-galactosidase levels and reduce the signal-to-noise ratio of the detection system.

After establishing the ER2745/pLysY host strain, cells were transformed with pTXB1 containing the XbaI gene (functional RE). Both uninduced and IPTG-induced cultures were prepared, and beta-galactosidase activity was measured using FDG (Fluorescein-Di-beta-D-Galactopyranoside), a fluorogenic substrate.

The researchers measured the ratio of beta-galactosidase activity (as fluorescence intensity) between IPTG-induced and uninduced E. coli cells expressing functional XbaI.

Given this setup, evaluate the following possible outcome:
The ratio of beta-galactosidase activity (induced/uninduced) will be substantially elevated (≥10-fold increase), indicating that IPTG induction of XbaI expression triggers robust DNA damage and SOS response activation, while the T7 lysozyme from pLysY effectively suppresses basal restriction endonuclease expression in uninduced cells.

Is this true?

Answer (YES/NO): NO